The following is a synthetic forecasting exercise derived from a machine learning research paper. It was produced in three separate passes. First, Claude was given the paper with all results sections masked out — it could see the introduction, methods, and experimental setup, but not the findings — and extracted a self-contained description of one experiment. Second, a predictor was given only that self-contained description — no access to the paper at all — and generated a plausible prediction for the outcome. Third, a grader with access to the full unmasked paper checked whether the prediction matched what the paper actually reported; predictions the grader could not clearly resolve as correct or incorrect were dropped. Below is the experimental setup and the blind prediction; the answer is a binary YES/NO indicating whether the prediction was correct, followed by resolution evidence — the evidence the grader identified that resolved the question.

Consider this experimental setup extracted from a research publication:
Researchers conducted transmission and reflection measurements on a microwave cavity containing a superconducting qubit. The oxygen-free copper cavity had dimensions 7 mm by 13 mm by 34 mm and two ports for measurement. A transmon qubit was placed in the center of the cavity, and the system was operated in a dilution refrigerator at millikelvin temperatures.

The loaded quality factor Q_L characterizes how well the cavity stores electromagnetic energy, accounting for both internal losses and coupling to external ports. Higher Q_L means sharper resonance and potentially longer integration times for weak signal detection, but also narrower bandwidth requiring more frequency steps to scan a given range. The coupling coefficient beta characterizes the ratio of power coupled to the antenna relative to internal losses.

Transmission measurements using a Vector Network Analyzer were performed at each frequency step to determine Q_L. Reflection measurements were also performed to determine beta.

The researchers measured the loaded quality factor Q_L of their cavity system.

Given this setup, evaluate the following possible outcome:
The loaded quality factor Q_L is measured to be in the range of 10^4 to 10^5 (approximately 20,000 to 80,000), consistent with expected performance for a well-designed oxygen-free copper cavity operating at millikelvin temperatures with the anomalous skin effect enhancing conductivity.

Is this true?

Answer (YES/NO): NO